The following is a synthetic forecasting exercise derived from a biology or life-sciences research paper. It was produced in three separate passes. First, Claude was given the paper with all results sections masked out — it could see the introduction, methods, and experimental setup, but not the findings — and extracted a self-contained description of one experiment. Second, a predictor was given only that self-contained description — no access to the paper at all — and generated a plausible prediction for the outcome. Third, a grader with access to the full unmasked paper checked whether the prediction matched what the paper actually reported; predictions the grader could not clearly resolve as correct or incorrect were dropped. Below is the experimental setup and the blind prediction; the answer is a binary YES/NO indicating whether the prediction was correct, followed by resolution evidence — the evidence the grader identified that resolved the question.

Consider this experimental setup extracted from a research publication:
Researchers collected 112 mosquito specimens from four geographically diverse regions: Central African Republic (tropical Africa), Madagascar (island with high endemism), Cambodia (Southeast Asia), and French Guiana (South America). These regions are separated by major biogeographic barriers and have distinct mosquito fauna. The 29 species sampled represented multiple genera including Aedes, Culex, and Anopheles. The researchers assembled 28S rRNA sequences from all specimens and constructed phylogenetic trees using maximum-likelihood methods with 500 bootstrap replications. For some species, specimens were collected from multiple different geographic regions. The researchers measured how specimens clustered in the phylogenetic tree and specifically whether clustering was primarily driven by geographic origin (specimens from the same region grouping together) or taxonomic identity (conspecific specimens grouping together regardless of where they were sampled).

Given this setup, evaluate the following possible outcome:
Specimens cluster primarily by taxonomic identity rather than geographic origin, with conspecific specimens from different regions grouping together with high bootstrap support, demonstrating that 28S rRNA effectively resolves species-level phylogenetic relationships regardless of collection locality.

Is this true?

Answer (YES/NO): YES